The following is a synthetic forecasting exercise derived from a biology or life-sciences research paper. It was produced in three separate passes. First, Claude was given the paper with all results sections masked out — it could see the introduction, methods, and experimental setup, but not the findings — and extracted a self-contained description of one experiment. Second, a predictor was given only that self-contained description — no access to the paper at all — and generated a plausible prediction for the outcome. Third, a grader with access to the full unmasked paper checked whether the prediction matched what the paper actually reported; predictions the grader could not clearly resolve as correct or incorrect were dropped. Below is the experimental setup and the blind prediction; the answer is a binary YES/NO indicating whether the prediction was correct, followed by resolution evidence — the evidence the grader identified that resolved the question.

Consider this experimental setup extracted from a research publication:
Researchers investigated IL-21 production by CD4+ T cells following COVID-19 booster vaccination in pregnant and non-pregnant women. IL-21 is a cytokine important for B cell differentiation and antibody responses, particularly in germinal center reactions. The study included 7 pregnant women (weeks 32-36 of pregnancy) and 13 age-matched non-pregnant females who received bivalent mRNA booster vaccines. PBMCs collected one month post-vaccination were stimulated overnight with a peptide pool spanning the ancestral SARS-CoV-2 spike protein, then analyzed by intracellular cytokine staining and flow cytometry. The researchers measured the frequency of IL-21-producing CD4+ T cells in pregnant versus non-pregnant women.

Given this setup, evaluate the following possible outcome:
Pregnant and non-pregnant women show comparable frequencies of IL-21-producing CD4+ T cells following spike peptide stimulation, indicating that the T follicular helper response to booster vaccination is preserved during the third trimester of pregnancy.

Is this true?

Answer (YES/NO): NO